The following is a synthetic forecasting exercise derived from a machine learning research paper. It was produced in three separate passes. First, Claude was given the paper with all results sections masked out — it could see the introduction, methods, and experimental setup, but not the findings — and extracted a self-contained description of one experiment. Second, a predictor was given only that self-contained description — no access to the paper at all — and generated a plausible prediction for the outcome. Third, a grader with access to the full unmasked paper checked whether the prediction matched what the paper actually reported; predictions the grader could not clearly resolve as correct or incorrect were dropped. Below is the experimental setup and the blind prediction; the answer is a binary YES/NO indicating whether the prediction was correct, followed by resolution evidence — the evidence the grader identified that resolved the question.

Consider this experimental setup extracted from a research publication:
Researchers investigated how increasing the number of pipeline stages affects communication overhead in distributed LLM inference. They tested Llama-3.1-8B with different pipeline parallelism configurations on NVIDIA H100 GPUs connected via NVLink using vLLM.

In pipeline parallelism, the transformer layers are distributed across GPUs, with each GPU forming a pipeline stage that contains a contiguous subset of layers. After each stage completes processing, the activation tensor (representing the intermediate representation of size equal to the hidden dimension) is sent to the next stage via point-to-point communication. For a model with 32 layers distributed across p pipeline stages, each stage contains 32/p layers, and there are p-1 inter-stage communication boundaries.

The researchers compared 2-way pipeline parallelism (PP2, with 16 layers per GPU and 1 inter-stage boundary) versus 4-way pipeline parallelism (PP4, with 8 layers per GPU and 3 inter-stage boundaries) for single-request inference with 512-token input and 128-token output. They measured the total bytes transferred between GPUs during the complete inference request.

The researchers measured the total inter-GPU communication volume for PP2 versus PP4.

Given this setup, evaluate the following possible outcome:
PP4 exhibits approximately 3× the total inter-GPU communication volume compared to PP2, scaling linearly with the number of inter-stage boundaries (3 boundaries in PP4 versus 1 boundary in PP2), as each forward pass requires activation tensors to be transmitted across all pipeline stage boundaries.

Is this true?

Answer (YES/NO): YES